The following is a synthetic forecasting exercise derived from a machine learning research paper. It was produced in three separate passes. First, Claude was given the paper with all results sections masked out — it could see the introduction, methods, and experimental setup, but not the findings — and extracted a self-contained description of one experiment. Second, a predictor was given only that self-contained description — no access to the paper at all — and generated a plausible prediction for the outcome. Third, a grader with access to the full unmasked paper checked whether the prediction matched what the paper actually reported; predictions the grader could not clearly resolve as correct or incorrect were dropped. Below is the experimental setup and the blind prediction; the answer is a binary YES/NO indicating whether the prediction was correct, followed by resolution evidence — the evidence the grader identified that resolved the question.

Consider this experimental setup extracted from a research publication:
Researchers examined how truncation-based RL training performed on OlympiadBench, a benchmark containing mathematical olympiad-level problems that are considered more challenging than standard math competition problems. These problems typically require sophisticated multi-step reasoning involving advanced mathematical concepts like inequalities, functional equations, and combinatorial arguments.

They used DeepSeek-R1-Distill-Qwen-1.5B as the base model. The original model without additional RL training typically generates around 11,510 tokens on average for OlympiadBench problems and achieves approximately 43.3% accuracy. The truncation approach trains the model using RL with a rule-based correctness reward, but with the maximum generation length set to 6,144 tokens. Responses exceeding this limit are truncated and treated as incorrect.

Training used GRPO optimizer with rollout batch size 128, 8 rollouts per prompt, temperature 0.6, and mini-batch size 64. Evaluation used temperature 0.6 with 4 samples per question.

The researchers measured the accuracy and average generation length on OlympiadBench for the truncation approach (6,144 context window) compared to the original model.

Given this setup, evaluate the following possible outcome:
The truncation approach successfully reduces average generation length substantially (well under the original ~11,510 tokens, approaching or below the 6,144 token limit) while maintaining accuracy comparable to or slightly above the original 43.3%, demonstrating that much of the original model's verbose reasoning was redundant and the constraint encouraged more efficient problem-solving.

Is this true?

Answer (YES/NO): NO